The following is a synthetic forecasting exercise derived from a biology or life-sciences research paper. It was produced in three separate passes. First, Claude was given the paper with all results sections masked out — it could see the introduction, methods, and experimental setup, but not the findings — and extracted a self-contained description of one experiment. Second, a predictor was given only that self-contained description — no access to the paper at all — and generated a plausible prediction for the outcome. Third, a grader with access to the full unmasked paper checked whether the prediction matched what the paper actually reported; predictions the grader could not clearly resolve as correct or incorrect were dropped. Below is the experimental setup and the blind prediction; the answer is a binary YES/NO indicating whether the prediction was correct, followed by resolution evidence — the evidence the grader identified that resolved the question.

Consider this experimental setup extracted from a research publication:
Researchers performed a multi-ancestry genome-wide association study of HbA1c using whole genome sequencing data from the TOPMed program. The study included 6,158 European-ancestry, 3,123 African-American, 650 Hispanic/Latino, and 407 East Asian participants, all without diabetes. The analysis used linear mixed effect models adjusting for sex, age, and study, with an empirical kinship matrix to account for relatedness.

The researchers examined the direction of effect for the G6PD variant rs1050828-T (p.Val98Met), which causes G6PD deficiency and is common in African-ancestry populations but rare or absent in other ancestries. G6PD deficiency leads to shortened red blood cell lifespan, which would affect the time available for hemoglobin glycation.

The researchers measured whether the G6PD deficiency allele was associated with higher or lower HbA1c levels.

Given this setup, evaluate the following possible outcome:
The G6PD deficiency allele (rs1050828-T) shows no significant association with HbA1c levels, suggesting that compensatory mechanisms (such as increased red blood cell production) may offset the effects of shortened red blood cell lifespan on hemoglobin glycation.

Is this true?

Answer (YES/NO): NO